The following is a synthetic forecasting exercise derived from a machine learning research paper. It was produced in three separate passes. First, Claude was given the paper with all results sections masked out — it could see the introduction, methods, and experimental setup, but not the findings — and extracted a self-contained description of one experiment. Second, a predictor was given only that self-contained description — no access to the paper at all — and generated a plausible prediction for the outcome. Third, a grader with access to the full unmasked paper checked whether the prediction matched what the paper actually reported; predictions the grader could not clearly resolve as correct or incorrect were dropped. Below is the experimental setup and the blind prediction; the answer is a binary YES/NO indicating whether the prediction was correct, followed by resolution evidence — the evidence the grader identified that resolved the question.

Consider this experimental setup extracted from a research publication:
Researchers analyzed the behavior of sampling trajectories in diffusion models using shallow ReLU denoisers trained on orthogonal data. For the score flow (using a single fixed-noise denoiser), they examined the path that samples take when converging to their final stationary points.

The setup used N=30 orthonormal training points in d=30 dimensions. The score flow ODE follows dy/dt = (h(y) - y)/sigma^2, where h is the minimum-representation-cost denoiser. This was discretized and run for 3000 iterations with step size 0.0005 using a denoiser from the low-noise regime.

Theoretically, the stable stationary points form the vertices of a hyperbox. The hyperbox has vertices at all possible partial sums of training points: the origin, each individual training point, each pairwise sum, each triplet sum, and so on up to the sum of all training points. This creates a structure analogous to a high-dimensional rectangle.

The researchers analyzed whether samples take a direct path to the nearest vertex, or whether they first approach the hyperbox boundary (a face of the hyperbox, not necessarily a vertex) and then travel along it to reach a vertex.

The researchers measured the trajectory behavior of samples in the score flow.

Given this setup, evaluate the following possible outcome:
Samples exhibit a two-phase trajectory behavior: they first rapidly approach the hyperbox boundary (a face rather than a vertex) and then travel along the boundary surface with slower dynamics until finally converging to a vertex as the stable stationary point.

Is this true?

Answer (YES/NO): YES